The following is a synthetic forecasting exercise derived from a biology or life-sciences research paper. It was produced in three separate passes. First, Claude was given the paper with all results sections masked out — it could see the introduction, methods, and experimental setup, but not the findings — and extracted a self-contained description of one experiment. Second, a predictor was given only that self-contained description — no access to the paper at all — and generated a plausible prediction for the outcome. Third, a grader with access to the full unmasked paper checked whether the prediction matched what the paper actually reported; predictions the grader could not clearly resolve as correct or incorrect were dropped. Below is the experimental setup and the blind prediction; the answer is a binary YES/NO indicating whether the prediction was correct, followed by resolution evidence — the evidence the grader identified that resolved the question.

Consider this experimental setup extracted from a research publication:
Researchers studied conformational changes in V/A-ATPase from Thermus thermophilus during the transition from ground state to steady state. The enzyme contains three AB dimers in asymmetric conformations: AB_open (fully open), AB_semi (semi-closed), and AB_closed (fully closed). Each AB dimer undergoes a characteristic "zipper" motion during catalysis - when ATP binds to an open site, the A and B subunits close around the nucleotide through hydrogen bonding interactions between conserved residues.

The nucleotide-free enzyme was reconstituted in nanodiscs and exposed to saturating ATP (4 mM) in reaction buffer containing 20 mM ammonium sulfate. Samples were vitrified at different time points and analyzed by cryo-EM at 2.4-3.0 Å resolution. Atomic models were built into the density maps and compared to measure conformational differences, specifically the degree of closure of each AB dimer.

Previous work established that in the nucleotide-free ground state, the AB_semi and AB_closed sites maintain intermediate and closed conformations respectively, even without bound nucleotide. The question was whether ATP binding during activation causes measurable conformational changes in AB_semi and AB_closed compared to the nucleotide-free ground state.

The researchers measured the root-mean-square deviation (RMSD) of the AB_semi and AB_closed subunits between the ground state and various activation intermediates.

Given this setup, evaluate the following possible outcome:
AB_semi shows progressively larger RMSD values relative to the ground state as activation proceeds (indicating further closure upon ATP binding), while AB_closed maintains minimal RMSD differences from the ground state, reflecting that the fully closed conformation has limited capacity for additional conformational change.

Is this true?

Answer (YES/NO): NO